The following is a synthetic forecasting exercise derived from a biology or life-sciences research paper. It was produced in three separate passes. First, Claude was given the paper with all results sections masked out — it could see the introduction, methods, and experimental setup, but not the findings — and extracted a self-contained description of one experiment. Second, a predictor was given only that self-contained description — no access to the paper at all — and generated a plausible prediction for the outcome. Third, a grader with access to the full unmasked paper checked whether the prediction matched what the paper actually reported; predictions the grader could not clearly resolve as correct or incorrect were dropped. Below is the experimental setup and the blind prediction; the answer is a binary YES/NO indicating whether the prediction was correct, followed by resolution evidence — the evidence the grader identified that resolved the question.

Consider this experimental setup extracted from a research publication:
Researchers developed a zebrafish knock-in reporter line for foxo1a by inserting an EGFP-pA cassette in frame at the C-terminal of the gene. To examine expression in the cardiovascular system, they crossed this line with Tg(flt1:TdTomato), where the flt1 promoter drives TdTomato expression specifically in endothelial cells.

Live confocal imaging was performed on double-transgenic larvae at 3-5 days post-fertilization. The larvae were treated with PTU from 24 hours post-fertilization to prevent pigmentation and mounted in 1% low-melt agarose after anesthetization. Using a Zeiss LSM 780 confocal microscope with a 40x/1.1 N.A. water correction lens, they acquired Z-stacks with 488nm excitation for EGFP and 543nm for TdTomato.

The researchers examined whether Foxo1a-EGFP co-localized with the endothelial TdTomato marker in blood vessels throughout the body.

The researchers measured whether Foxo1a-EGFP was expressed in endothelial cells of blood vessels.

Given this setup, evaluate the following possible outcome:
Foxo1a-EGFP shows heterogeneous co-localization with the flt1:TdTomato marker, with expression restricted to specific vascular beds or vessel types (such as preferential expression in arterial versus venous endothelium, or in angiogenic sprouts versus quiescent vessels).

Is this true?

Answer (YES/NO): YES